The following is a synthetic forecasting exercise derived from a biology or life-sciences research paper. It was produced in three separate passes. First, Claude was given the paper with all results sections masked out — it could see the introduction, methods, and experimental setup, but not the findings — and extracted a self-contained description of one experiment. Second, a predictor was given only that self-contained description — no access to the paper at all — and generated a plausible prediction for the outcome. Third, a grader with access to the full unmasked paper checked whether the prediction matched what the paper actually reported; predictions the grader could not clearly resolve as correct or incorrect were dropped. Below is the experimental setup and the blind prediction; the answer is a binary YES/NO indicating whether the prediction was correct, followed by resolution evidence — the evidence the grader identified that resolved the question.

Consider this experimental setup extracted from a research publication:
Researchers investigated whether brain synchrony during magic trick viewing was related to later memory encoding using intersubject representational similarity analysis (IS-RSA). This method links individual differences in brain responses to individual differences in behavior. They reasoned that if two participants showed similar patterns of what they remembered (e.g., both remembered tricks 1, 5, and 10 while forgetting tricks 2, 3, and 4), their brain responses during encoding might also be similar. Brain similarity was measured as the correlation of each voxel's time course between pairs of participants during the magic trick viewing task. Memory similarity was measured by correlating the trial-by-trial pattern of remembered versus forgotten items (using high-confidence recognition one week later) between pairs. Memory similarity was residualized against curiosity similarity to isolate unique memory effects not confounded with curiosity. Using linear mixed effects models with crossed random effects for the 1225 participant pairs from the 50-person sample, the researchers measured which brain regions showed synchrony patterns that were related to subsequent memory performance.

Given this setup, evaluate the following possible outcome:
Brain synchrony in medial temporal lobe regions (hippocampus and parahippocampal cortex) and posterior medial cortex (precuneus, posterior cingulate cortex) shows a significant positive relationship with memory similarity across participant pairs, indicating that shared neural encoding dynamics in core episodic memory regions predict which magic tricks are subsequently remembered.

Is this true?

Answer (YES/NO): NO